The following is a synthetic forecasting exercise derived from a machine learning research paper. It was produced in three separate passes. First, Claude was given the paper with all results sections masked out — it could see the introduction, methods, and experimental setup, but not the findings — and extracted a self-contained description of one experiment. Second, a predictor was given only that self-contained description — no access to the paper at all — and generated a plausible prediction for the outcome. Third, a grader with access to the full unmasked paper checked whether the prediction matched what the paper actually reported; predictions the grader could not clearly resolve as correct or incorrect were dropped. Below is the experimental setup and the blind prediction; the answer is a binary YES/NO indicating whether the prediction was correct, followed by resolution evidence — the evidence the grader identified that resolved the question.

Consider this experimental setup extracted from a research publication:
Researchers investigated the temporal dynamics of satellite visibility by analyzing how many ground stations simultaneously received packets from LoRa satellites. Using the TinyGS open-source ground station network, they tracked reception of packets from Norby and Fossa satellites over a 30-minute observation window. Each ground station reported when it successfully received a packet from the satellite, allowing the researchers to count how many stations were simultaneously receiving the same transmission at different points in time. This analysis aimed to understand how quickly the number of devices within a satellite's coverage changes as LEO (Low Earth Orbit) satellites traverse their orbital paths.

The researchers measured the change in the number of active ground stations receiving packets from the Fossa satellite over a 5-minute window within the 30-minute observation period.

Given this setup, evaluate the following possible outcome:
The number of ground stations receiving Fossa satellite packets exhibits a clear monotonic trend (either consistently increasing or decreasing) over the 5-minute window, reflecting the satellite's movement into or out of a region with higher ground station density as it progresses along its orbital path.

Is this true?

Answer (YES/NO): YES